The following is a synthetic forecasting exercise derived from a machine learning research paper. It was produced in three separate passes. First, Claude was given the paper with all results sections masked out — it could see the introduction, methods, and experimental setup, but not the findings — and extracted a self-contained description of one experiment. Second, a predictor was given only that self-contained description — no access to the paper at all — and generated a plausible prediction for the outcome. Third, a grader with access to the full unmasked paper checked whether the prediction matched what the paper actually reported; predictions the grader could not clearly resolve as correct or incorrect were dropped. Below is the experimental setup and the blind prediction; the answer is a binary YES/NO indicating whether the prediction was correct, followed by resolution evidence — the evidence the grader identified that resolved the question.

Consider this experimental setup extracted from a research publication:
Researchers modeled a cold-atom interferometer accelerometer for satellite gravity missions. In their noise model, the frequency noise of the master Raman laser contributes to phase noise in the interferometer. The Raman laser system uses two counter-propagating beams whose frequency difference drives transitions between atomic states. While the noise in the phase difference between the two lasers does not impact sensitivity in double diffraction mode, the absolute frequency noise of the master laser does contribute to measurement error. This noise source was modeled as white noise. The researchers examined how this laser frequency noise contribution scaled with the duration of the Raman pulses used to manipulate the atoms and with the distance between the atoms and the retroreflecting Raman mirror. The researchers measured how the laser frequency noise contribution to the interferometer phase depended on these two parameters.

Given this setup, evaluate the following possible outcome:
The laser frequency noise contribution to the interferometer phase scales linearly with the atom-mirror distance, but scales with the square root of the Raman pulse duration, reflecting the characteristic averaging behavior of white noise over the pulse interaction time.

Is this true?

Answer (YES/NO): NO